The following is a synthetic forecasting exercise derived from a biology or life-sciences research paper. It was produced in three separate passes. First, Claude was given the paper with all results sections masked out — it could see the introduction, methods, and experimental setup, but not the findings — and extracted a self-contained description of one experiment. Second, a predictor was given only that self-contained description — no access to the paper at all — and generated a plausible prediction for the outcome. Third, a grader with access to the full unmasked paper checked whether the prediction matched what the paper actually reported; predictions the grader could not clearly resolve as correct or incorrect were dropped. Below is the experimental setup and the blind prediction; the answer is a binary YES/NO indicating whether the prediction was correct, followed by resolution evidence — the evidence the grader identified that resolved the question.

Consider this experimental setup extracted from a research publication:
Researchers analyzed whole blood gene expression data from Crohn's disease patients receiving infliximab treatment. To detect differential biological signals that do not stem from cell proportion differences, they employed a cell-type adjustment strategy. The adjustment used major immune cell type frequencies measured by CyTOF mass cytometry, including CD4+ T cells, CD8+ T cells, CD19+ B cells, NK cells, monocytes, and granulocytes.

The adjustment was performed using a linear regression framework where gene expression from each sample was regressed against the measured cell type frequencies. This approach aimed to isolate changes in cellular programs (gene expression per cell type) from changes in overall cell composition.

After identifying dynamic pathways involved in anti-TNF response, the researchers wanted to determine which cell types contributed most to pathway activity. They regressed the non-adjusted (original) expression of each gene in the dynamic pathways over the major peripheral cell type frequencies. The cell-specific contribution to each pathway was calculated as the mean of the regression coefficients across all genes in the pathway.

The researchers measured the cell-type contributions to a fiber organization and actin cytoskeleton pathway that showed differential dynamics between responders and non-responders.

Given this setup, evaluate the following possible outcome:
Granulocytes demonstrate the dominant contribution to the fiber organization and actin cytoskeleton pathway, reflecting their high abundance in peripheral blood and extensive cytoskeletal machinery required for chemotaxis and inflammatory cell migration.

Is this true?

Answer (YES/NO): NO